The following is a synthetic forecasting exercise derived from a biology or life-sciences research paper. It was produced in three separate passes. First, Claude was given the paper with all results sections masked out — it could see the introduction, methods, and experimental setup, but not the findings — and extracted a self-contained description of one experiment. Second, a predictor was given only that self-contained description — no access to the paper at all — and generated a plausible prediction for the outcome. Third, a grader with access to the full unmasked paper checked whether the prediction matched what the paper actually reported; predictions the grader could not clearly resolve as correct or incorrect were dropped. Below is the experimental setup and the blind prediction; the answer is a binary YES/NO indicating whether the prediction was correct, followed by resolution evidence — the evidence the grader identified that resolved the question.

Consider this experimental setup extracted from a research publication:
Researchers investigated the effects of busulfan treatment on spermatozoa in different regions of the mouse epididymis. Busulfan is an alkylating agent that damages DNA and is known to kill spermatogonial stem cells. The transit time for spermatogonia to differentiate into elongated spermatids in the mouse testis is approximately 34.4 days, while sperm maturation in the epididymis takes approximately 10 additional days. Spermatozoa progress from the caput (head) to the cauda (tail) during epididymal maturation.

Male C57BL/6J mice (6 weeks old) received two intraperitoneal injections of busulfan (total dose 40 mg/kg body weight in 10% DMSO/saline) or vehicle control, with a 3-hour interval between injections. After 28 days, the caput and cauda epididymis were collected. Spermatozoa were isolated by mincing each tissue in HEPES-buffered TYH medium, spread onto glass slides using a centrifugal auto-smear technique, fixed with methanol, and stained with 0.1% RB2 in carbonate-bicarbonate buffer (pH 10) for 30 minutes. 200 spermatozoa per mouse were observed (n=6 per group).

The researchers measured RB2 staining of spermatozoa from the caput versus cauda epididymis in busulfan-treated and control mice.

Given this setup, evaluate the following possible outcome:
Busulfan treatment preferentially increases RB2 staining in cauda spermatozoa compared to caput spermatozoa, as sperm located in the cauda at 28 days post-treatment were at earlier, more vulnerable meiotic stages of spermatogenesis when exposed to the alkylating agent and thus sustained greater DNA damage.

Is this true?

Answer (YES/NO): NO